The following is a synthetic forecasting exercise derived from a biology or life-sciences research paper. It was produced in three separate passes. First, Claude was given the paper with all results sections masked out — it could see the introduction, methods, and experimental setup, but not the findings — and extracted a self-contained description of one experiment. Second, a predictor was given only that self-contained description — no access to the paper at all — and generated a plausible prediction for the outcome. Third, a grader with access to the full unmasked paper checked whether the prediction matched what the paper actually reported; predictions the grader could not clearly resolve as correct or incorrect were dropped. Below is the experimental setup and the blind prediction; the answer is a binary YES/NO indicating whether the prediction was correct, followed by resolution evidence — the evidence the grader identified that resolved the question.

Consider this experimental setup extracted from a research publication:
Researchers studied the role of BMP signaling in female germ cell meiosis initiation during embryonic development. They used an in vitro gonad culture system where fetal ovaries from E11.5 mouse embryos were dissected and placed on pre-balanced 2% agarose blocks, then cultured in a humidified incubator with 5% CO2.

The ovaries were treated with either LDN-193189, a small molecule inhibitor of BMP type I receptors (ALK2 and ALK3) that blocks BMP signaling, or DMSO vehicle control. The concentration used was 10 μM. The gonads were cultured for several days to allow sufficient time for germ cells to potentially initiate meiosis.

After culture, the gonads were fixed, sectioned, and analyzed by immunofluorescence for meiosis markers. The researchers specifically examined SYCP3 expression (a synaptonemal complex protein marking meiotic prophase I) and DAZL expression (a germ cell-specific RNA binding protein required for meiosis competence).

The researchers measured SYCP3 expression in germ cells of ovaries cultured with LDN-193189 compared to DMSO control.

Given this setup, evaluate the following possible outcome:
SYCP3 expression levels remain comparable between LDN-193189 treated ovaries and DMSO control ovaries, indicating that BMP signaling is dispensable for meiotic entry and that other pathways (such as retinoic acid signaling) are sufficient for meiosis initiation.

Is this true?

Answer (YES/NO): NO